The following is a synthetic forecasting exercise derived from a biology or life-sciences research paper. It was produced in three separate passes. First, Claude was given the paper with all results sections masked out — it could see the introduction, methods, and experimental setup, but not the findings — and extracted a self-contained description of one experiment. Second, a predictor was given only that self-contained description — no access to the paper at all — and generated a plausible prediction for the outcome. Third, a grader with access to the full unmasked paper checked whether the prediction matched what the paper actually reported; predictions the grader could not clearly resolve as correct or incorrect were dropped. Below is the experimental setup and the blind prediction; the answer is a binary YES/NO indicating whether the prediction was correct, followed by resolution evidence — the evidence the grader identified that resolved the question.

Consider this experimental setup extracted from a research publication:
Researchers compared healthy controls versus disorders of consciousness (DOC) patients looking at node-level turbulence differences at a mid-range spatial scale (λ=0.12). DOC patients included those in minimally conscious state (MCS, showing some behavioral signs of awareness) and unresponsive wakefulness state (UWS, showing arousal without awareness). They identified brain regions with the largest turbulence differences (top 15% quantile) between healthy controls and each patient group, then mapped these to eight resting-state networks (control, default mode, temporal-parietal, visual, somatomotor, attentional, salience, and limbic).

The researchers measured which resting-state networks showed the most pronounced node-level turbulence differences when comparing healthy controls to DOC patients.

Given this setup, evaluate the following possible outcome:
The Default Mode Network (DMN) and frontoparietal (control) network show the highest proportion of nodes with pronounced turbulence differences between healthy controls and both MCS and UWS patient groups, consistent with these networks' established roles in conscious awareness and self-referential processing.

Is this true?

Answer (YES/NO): NO